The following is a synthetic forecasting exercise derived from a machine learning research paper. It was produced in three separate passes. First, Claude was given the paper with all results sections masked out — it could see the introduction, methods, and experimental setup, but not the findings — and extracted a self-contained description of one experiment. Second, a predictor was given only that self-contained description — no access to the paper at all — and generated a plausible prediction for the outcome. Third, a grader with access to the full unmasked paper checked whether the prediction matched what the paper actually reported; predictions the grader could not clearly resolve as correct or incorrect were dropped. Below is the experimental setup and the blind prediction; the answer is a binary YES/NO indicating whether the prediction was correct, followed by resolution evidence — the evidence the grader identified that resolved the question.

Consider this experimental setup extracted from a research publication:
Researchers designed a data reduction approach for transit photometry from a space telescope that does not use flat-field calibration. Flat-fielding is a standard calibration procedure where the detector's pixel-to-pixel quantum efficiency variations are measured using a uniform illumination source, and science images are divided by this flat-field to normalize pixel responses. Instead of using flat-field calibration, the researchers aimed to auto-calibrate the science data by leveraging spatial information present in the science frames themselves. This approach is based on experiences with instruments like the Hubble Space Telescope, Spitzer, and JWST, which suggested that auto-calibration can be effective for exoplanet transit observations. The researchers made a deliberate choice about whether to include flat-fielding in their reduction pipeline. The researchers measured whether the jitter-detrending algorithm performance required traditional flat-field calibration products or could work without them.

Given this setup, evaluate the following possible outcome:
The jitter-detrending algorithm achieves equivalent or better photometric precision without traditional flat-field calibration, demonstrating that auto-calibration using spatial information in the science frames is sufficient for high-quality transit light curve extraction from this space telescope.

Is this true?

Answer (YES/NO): YES